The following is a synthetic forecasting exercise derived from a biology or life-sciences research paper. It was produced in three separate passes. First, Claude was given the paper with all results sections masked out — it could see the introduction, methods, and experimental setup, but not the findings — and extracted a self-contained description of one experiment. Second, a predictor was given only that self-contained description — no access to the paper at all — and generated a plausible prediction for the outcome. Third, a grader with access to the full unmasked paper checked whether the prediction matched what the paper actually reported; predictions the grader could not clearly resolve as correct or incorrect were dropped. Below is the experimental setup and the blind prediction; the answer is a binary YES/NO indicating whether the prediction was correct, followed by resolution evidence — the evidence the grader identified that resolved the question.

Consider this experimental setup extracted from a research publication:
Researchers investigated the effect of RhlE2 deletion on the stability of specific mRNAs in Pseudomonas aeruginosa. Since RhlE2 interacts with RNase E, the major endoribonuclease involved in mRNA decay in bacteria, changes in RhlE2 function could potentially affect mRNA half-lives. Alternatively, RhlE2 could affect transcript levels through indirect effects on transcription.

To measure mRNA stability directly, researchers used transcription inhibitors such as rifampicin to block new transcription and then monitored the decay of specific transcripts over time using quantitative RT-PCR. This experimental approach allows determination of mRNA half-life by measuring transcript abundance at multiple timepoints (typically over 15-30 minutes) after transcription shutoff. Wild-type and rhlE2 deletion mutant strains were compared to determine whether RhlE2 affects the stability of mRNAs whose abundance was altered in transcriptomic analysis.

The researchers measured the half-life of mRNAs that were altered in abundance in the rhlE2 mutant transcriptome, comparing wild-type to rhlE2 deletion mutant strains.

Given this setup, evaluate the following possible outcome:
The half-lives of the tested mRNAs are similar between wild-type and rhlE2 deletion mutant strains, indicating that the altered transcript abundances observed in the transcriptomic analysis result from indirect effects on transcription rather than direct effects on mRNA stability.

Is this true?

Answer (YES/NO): NO